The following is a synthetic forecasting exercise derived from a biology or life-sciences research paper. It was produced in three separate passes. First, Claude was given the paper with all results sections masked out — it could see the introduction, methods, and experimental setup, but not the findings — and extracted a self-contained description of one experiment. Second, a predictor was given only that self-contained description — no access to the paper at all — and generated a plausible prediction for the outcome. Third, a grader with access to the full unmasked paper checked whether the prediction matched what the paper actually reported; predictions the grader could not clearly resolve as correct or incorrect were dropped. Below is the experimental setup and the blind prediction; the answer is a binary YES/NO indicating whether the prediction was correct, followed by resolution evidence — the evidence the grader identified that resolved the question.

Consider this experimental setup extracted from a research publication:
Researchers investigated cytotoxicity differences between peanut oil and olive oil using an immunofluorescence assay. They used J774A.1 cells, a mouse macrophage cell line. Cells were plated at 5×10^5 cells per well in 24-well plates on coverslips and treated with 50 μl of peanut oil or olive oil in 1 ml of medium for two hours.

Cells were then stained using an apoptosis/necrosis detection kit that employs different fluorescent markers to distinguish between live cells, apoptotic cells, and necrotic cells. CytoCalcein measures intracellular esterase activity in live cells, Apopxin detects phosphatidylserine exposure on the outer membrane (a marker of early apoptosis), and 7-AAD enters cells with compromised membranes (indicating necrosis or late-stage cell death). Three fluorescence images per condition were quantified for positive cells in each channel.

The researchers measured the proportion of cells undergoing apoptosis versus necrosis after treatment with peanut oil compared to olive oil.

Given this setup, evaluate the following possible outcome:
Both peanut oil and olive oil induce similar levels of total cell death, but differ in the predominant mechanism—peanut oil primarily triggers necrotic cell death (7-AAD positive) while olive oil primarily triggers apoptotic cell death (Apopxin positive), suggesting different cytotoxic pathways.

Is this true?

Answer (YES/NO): YES